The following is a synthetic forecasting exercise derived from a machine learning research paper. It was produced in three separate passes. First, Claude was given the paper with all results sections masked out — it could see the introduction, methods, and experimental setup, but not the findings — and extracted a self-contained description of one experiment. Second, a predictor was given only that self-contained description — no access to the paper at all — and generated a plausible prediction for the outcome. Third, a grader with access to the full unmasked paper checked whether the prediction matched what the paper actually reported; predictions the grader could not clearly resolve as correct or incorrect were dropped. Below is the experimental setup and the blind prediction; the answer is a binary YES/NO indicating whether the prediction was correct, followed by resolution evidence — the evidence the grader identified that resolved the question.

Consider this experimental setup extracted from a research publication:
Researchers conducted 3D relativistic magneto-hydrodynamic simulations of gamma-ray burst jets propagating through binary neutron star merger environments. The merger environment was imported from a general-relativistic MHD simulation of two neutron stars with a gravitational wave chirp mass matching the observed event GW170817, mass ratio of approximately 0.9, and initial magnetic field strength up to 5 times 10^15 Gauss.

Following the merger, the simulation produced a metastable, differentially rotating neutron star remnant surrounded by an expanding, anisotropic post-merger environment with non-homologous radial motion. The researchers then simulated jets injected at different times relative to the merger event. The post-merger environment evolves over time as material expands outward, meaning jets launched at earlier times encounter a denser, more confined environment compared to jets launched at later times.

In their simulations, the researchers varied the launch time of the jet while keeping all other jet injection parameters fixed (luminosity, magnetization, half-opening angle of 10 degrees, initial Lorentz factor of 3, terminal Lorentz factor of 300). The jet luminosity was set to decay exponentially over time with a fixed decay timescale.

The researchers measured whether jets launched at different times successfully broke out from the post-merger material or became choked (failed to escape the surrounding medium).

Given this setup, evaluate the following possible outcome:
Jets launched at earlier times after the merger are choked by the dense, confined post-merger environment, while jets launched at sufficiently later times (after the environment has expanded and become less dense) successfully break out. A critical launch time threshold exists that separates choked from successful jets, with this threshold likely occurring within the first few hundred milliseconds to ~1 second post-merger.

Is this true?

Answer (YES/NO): NO